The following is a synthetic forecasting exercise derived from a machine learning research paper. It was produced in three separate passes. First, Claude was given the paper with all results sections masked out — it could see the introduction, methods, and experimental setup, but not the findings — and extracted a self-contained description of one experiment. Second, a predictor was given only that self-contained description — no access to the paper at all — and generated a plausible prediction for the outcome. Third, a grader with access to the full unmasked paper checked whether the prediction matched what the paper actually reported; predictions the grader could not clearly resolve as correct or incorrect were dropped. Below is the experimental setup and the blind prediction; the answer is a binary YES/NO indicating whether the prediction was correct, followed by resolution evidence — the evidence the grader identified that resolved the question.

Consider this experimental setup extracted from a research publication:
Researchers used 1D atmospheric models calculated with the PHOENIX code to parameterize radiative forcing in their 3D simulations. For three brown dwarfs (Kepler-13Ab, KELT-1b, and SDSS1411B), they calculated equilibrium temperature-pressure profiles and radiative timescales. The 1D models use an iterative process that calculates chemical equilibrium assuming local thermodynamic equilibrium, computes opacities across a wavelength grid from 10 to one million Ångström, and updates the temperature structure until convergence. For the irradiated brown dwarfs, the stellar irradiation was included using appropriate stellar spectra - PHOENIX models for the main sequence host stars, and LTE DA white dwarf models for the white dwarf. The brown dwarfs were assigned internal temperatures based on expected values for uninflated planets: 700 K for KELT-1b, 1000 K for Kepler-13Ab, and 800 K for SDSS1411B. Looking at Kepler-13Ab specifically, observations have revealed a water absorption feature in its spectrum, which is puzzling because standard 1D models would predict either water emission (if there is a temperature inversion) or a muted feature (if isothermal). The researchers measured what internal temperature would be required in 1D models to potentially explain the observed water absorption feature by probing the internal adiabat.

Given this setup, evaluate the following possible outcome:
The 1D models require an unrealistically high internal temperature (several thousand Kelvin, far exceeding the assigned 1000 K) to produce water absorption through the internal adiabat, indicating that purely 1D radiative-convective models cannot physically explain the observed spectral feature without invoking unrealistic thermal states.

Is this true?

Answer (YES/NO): NO